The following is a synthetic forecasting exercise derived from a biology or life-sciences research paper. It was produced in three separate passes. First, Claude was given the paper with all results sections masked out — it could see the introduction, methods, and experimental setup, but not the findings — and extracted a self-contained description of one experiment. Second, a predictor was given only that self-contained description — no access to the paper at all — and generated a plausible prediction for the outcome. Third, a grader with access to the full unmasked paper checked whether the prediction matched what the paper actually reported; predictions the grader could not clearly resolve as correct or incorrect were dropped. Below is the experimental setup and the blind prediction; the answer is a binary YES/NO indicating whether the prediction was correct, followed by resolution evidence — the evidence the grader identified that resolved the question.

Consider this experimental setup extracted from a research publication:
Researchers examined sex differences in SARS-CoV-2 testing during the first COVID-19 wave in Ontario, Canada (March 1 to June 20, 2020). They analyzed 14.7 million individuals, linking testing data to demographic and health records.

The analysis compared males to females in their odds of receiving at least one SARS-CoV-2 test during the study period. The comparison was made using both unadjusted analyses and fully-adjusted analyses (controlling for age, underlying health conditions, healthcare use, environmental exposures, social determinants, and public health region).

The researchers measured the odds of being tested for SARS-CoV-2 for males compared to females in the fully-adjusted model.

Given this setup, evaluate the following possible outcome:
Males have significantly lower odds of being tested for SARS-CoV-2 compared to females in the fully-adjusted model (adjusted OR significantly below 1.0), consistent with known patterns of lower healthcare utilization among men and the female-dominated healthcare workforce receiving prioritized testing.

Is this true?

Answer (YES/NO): YES